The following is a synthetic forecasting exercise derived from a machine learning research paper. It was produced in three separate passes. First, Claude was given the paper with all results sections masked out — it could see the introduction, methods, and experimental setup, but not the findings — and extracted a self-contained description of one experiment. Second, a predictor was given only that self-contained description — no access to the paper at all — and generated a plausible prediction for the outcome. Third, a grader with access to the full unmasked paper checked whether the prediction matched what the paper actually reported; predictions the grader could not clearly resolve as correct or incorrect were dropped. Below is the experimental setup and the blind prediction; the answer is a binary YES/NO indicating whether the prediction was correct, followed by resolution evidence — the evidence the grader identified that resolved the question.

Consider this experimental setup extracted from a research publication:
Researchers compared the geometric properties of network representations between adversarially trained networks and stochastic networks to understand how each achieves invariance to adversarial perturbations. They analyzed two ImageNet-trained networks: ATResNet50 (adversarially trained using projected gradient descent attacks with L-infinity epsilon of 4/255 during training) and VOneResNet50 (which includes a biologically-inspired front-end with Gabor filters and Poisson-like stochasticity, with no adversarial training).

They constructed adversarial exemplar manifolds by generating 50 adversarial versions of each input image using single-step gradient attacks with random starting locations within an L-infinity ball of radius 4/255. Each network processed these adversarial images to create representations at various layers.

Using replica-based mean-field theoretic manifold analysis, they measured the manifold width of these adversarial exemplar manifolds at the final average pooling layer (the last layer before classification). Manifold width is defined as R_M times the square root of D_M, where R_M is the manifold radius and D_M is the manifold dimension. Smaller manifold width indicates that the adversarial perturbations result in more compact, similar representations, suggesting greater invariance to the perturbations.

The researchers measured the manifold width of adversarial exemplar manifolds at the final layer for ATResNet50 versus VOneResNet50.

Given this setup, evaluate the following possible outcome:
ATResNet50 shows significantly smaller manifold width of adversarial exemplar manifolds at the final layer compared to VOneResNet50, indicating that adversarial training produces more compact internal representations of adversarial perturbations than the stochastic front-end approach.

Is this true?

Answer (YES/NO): YES